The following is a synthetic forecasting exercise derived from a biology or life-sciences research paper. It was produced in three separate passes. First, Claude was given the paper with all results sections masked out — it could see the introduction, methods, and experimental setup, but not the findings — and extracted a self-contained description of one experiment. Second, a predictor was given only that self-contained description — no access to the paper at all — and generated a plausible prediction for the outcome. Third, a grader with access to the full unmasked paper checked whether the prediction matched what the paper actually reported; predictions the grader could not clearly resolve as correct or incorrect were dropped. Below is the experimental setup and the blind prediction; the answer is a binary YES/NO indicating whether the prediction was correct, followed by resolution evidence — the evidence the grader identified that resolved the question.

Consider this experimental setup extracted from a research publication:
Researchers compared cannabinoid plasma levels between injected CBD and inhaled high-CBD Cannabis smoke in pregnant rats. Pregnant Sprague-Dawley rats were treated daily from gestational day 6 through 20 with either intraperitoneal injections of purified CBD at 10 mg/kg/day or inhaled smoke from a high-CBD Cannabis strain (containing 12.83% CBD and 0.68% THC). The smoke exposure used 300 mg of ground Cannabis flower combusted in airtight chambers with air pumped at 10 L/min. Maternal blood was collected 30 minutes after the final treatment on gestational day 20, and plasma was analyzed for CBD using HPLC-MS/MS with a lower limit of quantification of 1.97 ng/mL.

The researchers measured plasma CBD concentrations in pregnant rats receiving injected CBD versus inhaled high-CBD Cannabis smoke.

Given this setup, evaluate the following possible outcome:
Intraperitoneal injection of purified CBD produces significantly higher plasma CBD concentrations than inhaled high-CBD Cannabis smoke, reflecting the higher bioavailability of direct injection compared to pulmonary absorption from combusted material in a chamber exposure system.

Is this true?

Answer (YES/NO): YES